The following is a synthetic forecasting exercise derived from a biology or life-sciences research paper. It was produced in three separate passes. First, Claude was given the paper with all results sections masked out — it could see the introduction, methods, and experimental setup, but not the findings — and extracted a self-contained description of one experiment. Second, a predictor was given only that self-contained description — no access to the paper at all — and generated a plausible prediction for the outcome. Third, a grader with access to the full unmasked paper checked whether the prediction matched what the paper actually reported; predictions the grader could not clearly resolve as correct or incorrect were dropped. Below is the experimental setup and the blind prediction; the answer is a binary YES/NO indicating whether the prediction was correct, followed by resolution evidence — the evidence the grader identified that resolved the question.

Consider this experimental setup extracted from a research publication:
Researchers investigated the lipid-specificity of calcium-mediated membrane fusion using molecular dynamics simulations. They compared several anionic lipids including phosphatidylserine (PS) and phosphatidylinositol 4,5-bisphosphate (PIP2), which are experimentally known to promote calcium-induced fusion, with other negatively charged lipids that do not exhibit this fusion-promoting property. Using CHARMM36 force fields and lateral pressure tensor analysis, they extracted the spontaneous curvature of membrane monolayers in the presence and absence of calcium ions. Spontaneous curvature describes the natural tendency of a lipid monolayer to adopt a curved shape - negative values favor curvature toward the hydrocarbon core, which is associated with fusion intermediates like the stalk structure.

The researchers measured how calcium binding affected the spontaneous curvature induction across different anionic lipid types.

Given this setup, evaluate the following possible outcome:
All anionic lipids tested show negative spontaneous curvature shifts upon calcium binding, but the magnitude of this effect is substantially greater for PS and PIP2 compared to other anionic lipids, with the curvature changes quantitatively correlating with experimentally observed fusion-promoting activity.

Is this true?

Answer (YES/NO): NO